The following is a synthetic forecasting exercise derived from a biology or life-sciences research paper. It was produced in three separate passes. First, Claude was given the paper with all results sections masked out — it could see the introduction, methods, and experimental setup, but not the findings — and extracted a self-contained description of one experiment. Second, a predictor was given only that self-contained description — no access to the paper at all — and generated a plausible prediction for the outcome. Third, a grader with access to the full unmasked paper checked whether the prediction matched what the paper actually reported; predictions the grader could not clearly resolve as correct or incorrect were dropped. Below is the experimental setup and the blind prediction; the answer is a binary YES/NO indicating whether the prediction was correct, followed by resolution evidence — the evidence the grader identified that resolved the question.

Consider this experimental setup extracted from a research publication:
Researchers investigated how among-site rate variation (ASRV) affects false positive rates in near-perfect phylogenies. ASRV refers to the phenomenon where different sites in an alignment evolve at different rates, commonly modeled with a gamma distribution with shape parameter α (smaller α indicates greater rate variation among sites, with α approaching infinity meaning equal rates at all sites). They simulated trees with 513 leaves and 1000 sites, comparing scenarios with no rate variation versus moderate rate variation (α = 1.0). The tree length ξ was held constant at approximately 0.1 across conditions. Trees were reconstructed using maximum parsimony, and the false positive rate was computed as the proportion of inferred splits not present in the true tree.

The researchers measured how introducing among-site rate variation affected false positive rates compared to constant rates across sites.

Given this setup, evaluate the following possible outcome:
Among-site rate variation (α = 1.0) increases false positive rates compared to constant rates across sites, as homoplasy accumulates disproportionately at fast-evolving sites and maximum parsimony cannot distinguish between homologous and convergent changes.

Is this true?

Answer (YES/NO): YES